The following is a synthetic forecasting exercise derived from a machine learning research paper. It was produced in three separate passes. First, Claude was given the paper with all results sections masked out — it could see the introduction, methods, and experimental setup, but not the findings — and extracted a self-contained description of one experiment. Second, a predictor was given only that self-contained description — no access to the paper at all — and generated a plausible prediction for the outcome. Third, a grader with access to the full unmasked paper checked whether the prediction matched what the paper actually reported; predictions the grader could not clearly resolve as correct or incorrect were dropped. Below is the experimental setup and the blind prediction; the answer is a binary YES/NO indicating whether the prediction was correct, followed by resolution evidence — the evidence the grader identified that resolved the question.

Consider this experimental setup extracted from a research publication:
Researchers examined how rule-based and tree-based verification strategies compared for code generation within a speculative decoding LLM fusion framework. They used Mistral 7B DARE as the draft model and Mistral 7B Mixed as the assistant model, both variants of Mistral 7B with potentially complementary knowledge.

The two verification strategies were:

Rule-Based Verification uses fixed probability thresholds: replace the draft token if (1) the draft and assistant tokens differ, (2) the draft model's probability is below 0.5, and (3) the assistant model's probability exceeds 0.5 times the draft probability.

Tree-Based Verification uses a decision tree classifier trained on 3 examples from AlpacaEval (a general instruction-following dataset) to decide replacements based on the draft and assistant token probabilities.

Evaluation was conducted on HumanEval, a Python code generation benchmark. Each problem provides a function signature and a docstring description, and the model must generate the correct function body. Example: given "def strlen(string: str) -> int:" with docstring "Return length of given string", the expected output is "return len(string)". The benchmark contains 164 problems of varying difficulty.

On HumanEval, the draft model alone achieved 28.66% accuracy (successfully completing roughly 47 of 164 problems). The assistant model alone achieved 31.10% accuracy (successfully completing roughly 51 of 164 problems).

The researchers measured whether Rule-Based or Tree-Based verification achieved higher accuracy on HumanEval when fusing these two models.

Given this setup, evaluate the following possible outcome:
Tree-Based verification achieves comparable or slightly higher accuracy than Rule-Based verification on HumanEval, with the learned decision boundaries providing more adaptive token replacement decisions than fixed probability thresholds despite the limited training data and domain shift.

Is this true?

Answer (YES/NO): NO